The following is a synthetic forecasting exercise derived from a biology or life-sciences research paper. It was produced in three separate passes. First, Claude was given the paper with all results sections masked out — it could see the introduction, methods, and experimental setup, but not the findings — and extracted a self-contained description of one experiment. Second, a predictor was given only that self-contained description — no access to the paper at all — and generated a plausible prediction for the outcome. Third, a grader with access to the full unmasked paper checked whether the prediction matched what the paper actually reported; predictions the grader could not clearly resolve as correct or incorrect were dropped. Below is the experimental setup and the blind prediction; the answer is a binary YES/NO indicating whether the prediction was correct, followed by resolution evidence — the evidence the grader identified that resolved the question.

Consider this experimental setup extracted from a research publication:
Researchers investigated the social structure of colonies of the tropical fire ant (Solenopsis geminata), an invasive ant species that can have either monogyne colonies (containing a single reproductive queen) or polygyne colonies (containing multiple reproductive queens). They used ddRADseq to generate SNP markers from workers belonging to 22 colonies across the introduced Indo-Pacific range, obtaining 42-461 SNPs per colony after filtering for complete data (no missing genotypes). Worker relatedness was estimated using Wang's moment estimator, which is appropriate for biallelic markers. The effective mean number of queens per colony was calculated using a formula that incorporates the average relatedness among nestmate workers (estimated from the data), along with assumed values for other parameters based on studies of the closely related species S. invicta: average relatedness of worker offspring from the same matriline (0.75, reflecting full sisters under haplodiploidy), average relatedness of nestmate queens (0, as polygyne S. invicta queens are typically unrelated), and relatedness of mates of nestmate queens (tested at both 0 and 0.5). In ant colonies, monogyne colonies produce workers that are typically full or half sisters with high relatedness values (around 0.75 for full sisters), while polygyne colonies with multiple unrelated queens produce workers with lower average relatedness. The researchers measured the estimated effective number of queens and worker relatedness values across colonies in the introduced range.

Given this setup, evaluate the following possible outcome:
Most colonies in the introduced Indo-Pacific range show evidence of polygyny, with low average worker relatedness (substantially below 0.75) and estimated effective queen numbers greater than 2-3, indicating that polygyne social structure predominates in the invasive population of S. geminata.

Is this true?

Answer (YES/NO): NO